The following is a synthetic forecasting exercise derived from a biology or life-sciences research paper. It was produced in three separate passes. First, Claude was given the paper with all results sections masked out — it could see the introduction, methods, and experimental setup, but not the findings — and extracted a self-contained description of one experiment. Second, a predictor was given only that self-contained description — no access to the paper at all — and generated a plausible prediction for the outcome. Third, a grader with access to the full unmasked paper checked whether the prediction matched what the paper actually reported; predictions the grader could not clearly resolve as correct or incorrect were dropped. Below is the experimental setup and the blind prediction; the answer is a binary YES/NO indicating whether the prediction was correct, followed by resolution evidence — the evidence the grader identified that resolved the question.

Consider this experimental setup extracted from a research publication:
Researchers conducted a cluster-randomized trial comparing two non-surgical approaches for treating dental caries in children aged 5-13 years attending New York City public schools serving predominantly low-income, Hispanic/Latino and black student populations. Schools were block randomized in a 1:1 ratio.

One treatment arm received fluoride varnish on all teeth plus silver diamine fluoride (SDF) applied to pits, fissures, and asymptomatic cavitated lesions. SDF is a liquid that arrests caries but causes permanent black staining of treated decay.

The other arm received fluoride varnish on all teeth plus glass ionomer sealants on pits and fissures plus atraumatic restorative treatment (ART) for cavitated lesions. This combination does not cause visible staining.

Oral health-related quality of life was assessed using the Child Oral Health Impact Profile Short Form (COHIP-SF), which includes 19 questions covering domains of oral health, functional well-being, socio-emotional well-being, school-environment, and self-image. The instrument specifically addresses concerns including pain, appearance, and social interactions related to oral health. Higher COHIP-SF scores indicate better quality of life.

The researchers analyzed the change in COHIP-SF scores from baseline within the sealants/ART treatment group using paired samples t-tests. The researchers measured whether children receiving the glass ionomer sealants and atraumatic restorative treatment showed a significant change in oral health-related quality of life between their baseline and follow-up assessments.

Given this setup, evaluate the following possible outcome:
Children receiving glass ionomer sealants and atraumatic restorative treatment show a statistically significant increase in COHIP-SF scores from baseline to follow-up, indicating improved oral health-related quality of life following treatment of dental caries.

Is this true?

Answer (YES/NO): NO